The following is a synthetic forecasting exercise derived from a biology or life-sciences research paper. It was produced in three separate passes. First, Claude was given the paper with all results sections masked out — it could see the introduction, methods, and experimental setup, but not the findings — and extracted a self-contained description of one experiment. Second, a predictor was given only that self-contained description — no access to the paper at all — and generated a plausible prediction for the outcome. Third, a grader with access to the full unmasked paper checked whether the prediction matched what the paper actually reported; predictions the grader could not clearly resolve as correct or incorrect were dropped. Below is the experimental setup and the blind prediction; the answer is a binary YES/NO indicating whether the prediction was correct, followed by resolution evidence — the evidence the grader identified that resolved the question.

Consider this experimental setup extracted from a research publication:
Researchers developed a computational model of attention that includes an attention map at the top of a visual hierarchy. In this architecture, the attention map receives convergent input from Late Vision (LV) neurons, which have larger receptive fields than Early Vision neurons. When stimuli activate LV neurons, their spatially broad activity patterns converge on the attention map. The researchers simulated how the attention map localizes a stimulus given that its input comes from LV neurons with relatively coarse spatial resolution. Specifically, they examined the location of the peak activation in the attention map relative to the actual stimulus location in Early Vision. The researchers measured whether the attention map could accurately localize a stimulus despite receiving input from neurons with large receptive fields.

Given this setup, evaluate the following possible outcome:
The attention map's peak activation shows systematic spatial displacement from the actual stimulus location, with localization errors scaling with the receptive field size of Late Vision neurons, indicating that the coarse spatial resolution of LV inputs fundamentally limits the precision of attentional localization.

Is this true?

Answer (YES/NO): NO